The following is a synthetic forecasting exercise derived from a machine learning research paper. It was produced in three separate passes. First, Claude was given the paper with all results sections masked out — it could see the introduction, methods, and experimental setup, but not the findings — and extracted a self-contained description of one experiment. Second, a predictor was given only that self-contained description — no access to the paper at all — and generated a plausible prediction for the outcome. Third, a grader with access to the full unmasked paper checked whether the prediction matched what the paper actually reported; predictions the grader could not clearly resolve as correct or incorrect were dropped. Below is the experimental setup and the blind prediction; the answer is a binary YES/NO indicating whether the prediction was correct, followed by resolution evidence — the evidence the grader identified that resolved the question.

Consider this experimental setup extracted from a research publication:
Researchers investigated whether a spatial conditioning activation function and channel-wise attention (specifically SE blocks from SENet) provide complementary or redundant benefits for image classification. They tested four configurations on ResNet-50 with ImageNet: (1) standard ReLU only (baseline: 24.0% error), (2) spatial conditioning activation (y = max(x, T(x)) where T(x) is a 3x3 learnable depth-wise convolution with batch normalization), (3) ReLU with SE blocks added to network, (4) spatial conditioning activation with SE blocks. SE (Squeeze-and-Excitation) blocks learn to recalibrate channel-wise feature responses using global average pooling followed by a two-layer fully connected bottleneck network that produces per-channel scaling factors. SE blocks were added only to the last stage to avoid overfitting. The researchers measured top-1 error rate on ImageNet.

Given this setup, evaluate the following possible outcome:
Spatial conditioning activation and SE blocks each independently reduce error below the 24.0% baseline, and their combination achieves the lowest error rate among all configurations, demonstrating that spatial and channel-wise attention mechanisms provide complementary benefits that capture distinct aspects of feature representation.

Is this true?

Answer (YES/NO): NO